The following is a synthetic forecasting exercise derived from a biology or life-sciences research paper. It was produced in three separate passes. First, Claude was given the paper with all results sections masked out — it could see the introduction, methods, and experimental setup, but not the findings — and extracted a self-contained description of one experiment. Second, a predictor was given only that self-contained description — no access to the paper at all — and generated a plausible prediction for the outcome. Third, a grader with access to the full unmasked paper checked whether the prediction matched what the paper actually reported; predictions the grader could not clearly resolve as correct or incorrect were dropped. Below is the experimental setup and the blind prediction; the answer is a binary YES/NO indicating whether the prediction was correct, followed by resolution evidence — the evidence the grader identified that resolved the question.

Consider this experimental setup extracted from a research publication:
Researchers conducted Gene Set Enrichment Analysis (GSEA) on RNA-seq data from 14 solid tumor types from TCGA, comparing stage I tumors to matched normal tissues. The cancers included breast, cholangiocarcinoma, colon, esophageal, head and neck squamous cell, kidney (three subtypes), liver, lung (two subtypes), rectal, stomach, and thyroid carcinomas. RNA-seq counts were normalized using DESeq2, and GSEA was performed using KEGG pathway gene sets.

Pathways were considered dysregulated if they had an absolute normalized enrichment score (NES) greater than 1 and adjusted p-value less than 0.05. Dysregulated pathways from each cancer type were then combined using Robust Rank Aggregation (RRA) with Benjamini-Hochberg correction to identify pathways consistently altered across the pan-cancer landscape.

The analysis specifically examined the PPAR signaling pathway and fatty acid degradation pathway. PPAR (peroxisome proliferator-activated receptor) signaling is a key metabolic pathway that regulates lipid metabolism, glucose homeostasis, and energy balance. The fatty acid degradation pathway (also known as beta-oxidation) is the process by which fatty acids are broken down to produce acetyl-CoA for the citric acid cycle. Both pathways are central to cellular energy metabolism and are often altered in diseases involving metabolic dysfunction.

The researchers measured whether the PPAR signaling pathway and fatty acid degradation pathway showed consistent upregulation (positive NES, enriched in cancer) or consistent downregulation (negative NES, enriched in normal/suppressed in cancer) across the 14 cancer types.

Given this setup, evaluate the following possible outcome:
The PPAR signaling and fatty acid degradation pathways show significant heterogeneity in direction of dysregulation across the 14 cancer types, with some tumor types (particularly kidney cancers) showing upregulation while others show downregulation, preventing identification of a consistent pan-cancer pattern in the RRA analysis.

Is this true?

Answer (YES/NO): NO